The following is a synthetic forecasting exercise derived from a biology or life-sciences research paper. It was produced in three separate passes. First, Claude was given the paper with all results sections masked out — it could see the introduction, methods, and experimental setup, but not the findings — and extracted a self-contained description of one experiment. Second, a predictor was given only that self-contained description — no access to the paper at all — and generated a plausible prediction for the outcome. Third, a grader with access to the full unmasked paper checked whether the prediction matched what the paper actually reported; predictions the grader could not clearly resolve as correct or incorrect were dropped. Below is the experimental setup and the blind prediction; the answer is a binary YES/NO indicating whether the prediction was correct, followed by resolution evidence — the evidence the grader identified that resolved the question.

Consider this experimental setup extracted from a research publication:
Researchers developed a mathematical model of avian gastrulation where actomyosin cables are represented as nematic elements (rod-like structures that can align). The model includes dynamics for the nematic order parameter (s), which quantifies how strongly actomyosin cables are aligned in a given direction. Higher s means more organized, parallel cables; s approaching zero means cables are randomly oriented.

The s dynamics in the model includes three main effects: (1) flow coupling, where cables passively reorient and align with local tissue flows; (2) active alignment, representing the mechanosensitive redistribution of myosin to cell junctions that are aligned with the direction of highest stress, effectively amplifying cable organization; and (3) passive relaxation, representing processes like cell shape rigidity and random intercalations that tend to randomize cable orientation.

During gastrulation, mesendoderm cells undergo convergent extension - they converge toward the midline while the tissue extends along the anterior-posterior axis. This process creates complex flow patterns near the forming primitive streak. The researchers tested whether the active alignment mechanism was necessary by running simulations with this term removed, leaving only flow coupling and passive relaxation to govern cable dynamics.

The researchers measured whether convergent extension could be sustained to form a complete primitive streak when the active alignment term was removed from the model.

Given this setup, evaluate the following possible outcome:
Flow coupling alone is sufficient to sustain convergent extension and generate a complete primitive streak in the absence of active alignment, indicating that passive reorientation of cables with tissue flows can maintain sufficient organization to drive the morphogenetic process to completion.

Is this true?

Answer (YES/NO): NO